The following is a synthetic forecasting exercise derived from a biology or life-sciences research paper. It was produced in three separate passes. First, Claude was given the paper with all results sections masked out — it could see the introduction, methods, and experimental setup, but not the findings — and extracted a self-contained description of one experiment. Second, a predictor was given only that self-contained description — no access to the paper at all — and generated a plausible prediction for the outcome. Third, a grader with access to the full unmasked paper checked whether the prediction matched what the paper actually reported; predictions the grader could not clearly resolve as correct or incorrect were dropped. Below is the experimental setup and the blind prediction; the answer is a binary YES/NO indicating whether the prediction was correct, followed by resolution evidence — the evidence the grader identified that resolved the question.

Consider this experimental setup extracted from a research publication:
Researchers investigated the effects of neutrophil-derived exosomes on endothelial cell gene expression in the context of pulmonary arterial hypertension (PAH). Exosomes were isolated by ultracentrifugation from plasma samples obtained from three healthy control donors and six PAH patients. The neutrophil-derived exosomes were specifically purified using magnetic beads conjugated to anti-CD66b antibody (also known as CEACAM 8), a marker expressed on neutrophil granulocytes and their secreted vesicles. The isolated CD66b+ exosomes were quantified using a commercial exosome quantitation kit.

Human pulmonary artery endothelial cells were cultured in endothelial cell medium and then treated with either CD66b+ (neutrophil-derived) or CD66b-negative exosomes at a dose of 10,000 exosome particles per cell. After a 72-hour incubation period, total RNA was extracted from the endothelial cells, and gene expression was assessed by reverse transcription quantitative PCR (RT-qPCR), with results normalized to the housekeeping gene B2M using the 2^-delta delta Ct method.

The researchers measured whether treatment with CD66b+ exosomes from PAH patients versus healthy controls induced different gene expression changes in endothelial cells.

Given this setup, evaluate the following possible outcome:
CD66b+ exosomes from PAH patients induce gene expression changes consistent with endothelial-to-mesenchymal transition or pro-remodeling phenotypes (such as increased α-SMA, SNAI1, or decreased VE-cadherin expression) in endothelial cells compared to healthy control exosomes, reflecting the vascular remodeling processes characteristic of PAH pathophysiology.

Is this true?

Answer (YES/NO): NO